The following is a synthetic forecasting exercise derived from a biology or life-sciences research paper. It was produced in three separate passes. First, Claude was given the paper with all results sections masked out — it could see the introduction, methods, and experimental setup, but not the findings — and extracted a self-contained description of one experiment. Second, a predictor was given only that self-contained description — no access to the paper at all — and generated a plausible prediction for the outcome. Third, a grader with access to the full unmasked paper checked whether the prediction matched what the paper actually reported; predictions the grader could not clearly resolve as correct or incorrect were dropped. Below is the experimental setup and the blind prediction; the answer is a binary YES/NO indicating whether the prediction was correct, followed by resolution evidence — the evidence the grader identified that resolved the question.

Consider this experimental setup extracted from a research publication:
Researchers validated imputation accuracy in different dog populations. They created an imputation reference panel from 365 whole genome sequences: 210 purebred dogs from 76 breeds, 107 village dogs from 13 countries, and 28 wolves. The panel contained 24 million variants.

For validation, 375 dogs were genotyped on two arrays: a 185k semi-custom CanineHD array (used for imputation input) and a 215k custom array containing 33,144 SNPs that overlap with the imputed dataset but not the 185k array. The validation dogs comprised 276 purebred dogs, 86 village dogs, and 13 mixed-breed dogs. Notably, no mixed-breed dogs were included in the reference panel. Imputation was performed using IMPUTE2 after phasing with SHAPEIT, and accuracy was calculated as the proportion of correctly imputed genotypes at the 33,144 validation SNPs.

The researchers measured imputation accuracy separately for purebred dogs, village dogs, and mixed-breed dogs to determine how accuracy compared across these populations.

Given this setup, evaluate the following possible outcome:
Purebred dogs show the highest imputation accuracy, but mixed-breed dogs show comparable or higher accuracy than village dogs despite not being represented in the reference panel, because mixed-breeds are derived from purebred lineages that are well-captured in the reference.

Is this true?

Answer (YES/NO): YES